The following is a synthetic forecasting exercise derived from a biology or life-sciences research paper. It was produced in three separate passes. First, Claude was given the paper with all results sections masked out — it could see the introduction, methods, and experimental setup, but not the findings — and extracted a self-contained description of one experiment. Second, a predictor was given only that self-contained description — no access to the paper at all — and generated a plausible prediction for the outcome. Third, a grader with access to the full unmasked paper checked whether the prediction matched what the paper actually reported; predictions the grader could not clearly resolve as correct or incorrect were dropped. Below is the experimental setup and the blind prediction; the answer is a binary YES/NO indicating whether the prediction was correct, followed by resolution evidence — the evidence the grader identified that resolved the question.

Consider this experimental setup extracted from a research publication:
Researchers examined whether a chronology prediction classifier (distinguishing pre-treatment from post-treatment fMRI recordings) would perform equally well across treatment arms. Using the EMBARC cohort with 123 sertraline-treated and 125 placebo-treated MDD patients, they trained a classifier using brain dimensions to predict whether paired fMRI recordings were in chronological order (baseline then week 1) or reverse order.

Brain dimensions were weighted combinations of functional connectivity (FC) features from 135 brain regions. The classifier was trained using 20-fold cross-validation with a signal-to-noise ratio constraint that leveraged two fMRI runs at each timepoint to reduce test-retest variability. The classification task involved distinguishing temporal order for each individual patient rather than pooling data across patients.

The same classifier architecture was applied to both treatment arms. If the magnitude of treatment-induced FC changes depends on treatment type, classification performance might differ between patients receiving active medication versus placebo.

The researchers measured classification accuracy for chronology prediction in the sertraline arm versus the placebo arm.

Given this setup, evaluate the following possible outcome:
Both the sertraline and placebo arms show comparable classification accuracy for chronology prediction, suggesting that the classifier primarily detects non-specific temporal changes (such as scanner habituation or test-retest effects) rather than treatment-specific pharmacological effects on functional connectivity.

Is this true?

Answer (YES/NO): NO